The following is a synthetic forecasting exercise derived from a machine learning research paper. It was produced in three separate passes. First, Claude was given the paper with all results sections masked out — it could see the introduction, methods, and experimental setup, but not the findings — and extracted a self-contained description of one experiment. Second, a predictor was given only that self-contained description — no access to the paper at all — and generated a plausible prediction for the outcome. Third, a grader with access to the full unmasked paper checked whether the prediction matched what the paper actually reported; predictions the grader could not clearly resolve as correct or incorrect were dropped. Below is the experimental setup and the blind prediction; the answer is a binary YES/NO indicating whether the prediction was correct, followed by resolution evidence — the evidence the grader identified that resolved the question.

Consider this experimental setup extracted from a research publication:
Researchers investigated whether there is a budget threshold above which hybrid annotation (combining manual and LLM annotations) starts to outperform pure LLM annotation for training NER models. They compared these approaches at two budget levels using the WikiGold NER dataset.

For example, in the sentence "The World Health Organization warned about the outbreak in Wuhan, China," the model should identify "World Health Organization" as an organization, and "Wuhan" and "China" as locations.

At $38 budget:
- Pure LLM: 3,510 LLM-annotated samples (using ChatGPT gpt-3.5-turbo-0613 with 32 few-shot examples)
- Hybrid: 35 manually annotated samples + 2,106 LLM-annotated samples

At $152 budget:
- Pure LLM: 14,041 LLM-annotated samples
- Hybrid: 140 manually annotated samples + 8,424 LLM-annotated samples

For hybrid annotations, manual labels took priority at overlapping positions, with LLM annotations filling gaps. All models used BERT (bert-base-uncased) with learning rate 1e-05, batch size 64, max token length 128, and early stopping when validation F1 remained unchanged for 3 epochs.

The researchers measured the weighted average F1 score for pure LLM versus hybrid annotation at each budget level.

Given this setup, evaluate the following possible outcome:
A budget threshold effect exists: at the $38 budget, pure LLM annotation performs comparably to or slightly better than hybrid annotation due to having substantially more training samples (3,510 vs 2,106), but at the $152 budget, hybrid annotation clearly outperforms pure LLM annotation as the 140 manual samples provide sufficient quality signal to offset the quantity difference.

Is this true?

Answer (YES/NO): YES